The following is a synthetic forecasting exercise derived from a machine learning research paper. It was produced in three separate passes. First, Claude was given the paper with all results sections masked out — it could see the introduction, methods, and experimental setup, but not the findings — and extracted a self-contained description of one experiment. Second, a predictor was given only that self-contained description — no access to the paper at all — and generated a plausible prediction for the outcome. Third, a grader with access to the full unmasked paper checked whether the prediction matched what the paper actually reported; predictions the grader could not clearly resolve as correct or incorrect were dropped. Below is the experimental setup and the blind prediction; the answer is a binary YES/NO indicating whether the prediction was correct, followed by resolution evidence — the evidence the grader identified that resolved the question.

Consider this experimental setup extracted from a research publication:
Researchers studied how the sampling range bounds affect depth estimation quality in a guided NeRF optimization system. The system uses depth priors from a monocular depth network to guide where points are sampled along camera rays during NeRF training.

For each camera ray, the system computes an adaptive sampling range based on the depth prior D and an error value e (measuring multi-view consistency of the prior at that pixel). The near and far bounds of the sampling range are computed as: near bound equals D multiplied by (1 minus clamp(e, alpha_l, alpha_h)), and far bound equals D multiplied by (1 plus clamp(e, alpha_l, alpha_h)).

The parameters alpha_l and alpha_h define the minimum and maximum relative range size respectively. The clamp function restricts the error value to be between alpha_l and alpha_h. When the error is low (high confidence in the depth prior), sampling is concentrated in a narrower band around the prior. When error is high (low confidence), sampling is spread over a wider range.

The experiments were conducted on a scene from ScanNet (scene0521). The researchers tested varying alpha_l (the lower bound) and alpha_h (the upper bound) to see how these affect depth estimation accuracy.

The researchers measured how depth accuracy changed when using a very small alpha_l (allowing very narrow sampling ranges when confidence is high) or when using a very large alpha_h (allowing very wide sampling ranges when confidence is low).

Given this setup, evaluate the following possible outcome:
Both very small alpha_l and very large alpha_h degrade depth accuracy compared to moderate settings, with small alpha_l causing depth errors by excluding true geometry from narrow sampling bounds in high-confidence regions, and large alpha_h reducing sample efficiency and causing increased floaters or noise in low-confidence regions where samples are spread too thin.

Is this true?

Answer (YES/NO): NO